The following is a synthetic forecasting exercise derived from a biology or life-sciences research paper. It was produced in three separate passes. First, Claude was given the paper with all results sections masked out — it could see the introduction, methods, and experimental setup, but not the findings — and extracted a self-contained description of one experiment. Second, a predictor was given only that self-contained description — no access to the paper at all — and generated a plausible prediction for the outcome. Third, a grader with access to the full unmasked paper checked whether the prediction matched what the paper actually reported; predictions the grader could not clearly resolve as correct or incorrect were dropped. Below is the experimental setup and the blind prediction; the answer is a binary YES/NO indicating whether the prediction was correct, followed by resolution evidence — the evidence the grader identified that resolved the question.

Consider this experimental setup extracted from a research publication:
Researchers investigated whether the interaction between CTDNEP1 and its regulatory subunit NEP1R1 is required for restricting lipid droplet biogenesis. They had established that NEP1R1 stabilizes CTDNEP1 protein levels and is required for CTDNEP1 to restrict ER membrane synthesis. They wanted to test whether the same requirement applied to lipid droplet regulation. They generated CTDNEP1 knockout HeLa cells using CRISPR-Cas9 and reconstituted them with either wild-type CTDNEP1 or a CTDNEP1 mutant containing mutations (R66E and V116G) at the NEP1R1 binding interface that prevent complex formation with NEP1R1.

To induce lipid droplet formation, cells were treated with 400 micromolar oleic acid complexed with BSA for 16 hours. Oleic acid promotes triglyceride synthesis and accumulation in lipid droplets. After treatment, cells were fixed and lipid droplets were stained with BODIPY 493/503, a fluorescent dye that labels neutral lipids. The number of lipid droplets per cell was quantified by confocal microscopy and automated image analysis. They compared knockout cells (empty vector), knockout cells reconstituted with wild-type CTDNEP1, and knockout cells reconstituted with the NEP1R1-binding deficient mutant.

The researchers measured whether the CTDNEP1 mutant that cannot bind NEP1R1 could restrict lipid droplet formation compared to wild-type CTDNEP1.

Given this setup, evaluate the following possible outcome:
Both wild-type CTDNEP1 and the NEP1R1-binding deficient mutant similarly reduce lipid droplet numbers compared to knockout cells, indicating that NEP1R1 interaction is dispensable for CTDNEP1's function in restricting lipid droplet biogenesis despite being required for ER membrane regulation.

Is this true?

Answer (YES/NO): YES